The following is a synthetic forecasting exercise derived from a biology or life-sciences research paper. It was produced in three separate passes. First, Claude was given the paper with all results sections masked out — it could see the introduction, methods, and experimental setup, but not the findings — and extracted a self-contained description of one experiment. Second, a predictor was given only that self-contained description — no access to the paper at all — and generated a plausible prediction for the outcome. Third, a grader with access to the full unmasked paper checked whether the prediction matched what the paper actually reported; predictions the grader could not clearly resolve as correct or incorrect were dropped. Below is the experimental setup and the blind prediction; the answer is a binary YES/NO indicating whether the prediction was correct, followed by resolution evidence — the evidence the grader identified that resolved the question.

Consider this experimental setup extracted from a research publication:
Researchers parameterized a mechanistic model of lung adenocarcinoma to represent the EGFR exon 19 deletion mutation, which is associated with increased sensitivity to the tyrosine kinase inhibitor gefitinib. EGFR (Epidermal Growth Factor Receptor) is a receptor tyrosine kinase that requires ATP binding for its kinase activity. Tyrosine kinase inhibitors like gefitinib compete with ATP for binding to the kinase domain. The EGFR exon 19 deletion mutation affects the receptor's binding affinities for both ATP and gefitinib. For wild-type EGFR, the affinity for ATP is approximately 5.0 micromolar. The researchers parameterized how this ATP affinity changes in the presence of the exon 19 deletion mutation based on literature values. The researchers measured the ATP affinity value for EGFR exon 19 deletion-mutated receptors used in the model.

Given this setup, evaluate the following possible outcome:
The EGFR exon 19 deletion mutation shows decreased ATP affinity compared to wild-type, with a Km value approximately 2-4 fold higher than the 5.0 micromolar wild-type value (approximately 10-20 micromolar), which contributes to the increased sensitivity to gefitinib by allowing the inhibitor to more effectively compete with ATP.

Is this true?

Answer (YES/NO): NO